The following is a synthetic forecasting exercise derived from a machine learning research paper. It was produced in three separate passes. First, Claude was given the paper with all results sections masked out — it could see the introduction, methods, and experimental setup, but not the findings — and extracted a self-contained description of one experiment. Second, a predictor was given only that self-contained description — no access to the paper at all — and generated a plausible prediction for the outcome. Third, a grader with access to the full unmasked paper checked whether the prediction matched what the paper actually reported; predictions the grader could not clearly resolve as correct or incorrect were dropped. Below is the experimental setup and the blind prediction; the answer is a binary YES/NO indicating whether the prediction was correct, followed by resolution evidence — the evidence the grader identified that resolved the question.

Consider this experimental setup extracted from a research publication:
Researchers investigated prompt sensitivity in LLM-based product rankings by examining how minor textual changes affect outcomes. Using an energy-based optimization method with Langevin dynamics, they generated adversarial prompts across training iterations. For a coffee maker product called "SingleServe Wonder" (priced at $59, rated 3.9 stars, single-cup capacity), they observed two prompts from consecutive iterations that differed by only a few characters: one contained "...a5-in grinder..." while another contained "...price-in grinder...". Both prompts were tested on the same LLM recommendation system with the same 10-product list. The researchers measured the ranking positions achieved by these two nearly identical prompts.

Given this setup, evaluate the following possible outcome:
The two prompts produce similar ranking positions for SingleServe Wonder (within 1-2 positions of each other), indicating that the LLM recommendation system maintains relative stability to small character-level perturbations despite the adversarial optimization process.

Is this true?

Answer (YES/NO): NO